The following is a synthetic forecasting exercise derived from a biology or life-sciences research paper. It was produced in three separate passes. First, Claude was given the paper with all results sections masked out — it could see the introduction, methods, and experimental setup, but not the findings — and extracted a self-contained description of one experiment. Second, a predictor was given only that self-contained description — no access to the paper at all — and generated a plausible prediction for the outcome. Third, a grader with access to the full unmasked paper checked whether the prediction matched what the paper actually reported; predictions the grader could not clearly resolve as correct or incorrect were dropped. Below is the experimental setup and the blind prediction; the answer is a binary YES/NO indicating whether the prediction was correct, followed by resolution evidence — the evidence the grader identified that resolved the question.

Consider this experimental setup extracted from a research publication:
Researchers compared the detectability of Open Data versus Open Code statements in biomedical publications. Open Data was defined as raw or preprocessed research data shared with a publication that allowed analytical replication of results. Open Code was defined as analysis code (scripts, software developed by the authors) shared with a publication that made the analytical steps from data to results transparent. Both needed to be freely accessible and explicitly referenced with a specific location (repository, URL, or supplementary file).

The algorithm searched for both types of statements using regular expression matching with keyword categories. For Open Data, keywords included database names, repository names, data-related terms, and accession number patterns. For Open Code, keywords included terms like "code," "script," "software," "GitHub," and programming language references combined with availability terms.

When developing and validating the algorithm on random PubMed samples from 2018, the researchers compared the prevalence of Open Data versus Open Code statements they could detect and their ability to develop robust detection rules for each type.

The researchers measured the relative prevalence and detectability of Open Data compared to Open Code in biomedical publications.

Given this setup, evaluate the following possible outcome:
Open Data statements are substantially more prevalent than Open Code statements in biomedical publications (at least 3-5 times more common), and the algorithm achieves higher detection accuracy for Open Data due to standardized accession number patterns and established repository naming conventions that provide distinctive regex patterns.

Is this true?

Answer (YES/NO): NO